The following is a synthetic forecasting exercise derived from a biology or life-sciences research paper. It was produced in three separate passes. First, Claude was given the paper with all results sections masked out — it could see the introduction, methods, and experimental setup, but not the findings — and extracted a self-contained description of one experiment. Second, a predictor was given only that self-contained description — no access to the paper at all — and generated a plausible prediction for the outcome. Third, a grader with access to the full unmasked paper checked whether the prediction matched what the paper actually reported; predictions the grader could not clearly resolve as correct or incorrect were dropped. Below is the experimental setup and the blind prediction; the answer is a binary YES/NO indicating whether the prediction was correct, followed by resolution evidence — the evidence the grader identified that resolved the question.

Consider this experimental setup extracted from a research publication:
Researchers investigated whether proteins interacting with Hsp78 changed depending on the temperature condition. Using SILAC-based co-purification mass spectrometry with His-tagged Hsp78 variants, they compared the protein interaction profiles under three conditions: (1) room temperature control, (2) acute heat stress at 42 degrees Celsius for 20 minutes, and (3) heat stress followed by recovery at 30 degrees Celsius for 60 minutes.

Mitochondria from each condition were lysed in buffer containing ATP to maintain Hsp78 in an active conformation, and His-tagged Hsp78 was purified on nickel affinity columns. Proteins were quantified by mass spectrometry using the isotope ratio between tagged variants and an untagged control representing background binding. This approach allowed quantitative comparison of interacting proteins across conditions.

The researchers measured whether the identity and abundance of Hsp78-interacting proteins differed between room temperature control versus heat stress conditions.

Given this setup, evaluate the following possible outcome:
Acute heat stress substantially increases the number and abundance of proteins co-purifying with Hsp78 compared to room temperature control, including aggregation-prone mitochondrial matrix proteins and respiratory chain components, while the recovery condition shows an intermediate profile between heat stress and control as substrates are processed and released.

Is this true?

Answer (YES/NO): NO